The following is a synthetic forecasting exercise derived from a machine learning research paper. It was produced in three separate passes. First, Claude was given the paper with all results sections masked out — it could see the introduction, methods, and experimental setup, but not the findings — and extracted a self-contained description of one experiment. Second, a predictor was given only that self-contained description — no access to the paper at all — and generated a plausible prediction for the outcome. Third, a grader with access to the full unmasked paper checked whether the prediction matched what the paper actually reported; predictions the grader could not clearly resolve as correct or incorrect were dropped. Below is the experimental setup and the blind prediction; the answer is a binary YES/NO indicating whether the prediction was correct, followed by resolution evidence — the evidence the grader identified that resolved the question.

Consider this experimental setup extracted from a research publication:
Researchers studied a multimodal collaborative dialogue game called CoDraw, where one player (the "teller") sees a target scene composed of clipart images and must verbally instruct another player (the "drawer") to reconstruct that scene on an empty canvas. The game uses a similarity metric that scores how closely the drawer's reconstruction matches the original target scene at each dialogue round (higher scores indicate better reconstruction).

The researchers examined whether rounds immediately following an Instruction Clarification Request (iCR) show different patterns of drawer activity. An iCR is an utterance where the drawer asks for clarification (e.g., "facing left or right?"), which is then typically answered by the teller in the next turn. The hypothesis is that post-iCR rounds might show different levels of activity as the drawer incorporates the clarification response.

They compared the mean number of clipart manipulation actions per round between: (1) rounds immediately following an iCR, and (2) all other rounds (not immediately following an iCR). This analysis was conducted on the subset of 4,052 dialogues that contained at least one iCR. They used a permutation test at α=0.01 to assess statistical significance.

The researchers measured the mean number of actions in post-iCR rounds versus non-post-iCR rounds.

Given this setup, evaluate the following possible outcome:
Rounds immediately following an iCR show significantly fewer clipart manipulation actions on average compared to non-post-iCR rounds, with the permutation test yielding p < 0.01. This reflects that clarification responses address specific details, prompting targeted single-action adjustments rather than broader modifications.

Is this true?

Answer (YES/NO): NO